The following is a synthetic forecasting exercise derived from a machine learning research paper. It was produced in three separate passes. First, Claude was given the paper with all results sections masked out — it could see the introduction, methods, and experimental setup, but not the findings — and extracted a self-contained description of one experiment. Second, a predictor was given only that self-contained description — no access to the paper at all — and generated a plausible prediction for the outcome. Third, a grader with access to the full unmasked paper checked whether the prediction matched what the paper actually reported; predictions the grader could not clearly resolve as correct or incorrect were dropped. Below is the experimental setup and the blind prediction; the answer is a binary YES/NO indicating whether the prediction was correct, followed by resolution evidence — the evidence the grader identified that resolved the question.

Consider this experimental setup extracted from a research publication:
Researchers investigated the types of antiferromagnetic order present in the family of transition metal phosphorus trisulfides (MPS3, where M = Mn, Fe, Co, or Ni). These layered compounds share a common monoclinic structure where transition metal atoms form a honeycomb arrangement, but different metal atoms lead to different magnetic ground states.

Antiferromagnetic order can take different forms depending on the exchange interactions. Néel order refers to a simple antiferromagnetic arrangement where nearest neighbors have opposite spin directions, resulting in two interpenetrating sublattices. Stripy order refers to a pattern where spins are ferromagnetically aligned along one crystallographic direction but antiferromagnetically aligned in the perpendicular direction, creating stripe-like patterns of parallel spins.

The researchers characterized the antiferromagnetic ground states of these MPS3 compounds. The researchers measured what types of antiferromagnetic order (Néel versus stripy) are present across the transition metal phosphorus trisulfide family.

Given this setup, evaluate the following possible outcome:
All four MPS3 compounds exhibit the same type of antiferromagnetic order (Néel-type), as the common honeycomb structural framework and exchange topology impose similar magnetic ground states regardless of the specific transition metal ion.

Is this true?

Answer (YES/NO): NO